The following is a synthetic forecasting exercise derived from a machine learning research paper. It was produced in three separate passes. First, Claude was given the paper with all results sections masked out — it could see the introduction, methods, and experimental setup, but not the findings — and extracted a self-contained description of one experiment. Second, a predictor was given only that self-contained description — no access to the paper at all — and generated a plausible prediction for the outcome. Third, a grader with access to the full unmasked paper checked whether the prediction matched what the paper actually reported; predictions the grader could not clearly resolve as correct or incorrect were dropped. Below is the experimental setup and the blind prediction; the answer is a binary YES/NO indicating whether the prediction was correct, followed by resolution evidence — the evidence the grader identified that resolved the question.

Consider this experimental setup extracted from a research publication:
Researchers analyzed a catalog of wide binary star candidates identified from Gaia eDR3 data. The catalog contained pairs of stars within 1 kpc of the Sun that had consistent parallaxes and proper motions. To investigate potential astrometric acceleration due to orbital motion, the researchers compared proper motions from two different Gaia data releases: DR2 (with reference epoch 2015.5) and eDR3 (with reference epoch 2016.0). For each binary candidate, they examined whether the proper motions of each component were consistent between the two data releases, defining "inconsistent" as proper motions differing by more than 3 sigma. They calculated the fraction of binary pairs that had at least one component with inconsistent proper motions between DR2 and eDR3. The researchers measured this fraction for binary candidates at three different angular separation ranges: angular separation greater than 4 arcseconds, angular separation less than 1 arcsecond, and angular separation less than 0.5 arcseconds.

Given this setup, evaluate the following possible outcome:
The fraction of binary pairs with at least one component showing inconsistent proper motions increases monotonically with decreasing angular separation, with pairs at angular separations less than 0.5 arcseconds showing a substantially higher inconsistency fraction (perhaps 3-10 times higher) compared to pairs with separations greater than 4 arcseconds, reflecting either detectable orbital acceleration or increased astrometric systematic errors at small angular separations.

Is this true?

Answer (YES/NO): YES